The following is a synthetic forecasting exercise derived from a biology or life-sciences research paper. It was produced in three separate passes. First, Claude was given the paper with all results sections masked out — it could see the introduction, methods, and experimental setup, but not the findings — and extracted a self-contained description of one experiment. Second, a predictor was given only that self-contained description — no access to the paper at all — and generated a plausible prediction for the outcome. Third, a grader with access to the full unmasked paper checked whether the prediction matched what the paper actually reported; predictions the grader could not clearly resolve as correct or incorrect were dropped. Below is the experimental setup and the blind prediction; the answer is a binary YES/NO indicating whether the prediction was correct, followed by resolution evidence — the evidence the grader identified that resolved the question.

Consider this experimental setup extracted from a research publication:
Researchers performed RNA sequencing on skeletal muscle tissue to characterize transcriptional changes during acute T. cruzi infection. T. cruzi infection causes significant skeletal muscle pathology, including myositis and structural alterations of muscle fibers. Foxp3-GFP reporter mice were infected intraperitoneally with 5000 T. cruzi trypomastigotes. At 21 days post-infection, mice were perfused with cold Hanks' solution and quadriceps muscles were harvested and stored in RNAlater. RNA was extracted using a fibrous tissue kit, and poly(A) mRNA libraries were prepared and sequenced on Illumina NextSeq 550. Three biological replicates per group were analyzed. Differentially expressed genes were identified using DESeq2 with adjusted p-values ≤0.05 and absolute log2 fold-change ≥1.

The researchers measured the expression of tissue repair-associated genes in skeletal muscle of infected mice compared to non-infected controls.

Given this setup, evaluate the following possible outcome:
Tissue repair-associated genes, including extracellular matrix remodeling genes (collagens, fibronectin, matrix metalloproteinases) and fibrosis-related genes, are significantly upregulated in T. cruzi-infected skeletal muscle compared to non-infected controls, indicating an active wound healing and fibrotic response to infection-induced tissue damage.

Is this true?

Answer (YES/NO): NO